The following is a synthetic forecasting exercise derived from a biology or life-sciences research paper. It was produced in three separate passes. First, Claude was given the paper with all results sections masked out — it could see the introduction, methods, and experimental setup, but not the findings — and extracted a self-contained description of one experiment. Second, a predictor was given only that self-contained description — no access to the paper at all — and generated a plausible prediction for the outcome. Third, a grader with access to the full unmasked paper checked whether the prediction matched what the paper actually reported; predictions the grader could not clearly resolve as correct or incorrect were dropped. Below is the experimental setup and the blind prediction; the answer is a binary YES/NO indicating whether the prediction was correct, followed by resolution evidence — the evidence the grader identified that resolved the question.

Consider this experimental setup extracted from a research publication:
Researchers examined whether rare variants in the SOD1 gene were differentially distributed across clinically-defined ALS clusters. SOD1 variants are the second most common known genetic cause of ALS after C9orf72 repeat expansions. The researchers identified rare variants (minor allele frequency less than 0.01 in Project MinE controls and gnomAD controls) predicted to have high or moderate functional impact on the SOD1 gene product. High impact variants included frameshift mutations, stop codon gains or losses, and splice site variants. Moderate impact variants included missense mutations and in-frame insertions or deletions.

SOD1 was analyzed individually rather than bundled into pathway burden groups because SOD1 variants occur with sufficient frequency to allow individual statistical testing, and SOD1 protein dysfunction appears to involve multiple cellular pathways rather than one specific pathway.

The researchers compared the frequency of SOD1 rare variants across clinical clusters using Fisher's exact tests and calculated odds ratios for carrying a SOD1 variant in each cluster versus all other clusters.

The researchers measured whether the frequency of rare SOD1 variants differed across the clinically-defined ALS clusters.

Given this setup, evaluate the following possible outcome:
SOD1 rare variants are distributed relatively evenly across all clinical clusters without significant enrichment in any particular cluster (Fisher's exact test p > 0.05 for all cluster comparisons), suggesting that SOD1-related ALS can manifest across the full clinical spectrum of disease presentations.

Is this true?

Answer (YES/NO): NO